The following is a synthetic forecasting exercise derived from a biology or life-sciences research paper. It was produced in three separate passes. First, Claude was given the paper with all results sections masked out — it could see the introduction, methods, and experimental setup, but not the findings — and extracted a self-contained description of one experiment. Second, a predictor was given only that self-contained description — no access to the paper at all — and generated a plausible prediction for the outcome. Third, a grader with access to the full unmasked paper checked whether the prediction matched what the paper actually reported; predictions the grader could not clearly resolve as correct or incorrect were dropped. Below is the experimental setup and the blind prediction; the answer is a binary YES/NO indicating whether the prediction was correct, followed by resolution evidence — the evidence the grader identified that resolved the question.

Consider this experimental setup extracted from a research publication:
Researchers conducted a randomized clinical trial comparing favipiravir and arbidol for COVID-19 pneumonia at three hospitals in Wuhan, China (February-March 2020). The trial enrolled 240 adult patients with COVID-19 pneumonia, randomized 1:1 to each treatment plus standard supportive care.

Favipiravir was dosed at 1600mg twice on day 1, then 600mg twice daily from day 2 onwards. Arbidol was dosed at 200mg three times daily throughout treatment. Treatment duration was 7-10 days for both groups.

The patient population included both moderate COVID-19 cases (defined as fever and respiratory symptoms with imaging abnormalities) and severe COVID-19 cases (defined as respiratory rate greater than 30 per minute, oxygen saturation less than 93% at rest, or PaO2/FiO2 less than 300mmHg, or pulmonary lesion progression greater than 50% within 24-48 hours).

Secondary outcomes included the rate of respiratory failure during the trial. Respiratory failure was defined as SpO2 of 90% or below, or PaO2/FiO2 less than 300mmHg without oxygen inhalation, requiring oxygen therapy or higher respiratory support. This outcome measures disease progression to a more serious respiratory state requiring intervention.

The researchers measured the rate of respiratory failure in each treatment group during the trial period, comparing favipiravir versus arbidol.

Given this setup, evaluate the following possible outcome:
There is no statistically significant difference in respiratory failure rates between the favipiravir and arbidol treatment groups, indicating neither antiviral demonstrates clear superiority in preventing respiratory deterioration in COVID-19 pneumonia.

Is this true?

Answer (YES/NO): YES